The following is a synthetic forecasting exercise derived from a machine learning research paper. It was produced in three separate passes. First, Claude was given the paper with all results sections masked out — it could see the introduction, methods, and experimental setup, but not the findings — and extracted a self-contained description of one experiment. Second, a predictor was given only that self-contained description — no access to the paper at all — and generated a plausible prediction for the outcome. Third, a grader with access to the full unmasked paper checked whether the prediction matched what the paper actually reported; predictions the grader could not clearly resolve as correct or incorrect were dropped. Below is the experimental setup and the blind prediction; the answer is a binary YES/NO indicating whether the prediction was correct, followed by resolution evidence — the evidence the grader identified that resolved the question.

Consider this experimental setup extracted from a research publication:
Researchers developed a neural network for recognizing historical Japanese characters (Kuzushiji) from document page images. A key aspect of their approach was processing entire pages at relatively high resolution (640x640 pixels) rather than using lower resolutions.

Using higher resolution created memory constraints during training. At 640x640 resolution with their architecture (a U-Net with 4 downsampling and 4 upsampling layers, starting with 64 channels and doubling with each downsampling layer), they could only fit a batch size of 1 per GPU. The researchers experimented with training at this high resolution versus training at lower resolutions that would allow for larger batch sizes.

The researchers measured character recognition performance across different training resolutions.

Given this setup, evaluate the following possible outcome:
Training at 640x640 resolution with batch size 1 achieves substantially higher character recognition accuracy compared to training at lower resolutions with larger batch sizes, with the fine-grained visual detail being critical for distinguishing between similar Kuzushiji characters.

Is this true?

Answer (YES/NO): NO